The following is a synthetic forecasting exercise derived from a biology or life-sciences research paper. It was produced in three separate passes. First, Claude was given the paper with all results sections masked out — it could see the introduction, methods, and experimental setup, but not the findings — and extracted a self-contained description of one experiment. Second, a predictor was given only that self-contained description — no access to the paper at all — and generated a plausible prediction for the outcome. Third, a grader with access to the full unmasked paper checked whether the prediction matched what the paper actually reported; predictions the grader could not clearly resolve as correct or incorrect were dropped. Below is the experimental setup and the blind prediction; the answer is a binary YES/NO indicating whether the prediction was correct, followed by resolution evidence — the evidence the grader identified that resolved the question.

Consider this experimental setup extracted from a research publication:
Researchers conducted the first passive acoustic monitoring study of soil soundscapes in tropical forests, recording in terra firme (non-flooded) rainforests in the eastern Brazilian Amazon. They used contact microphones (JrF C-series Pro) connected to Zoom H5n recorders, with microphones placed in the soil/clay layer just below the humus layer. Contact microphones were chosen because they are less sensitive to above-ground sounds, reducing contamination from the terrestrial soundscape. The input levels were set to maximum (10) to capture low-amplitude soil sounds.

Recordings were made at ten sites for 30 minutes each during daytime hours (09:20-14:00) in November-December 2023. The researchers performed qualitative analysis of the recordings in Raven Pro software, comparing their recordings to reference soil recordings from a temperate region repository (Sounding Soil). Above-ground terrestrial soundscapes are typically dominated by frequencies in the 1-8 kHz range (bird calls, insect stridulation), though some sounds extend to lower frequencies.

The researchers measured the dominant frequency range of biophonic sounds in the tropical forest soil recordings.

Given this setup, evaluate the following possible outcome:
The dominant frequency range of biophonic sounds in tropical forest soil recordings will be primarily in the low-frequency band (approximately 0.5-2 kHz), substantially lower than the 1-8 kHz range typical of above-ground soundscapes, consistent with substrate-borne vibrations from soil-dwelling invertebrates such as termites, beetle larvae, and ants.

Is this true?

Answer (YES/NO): NO